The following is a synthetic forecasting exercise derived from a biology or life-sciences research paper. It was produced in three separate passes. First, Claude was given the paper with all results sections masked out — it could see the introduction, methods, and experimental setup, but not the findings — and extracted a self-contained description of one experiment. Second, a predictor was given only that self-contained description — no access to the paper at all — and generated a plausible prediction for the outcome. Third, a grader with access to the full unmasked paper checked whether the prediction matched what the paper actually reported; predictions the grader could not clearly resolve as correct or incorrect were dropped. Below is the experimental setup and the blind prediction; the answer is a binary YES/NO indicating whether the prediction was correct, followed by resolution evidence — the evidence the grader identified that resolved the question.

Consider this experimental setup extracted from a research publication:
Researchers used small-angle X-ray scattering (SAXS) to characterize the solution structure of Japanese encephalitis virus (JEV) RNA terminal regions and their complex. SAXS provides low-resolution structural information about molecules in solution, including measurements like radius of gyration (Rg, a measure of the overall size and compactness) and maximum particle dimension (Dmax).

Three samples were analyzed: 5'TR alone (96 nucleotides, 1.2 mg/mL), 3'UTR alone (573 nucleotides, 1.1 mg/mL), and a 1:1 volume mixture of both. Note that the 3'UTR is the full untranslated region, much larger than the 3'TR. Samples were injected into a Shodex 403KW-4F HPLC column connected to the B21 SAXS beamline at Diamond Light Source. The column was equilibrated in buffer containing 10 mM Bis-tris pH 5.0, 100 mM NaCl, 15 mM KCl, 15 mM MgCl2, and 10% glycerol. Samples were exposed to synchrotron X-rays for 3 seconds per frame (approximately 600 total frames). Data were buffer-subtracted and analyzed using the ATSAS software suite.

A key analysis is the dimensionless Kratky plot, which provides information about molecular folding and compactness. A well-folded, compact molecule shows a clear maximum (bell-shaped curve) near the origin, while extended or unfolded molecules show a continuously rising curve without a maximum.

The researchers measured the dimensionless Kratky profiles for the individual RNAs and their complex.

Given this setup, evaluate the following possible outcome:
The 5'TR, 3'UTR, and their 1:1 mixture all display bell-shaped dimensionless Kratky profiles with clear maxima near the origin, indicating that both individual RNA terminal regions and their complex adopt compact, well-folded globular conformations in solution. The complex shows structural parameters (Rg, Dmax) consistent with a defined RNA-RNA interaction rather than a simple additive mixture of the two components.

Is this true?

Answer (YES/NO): NO